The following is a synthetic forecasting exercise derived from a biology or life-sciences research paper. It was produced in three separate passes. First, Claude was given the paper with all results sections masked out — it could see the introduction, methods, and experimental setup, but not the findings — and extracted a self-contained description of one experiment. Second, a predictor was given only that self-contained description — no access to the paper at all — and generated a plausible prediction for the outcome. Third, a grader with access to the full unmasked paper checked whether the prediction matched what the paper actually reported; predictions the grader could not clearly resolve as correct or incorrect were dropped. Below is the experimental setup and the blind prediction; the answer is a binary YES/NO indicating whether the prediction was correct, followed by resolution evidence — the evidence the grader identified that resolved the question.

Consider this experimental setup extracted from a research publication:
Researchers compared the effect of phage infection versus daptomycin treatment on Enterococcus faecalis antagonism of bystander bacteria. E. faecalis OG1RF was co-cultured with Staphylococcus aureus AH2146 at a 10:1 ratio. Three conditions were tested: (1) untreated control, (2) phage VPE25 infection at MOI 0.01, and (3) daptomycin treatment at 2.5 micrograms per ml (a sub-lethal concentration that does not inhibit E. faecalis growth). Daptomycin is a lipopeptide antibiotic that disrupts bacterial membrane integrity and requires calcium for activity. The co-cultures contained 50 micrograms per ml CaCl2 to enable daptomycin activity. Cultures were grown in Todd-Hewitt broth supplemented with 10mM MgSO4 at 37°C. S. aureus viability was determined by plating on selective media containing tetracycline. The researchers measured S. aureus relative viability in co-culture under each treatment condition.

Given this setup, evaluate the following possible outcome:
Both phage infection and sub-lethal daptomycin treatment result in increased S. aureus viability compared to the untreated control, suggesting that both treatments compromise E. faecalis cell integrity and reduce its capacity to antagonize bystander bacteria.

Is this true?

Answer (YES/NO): NO